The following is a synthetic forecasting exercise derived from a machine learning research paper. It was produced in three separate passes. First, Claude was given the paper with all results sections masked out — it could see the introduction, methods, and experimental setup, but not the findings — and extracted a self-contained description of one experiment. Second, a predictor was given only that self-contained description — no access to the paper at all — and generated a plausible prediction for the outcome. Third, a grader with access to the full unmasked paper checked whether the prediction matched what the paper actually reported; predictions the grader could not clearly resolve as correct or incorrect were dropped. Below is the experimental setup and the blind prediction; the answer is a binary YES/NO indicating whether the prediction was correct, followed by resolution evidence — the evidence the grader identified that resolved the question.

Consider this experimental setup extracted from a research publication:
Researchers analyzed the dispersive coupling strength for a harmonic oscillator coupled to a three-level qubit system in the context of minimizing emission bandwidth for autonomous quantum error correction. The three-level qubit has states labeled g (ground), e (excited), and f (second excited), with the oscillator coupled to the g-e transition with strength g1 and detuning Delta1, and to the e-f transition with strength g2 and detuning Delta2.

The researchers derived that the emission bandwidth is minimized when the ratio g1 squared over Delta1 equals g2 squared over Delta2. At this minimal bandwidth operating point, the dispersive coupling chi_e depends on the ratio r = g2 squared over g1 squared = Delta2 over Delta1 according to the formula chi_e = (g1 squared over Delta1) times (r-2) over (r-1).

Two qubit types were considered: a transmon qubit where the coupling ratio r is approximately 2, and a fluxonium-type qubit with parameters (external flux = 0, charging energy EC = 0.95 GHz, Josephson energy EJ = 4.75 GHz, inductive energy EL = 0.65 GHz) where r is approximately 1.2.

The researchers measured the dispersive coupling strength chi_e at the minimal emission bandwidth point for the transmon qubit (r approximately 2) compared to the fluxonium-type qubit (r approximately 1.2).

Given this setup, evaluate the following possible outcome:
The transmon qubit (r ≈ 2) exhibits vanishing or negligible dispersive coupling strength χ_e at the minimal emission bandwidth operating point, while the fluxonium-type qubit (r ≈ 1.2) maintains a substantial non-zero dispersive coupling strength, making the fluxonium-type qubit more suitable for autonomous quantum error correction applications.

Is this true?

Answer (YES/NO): YES